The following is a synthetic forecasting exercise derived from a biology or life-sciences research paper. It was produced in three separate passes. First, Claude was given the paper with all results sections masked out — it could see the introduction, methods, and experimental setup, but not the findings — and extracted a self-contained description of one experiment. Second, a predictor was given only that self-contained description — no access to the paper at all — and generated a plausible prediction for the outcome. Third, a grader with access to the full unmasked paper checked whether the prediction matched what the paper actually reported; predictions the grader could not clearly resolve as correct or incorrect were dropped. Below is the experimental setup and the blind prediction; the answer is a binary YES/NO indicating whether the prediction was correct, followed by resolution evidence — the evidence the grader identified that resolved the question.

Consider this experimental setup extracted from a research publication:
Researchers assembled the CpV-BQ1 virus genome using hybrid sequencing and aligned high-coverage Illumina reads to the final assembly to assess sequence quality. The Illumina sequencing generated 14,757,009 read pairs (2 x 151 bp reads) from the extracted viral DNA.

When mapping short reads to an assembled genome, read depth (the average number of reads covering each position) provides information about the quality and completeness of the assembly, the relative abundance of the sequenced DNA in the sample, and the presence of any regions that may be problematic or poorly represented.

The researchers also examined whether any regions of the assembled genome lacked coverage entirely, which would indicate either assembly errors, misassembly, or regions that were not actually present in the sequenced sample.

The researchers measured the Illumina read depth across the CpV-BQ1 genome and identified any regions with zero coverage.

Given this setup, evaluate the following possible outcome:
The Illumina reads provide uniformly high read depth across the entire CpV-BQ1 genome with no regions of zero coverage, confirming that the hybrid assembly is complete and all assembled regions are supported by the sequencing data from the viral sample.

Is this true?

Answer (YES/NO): NO